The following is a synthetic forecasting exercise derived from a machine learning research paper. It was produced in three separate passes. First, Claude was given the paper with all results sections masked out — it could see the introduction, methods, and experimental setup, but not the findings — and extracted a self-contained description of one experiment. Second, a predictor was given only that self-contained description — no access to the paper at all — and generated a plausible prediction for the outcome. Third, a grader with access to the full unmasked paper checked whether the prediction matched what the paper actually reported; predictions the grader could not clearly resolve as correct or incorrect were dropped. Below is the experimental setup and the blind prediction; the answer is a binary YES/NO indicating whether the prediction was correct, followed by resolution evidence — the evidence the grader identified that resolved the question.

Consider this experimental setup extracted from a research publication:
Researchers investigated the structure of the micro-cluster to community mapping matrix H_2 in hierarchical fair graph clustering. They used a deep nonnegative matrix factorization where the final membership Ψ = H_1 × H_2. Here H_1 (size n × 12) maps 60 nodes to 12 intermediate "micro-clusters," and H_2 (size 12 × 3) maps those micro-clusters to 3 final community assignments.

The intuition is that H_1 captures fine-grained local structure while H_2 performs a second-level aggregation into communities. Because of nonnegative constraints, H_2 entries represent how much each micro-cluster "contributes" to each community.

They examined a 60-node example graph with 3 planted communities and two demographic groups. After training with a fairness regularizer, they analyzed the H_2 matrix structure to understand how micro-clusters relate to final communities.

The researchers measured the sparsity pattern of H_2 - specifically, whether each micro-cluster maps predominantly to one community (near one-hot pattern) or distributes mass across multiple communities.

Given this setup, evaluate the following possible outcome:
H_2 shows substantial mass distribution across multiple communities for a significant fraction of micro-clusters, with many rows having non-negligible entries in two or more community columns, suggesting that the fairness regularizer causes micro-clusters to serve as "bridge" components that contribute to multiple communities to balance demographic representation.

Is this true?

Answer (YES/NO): YES